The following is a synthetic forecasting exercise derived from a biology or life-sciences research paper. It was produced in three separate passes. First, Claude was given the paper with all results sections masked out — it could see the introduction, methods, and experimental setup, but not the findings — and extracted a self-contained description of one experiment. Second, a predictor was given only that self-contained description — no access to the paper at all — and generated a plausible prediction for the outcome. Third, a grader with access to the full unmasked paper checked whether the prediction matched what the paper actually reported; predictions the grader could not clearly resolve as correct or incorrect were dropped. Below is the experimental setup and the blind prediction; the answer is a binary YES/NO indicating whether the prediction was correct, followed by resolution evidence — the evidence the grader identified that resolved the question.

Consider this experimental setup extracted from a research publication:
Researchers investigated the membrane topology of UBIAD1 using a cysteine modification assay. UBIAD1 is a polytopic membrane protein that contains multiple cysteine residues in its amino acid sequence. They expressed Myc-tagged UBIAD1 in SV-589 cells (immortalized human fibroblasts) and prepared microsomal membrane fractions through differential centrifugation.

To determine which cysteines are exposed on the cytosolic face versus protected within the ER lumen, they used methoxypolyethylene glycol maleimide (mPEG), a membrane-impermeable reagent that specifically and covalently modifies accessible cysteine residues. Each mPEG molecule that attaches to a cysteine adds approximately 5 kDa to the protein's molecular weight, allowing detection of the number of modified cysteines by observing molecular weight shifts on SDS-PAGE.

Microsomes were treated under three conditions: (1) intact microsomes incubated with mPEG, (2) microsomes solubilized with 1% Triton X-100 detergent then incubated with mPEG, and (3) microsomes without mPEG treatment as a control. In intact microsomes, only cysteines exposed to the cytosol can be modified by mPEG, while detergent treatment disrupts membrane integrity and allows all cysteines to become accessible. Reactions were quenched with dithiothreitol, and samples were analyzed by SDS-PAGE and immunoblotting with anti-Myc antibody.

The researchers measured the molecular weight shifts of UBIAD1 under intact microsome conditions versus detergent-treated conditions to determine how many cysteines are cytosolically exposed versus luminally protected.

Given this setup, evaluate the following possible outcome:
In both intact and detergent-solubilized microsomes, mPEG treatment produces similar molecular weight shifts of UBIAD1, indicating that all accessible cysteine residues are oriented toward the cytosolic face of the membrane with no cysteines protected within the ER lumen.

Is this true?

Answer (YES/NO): NO